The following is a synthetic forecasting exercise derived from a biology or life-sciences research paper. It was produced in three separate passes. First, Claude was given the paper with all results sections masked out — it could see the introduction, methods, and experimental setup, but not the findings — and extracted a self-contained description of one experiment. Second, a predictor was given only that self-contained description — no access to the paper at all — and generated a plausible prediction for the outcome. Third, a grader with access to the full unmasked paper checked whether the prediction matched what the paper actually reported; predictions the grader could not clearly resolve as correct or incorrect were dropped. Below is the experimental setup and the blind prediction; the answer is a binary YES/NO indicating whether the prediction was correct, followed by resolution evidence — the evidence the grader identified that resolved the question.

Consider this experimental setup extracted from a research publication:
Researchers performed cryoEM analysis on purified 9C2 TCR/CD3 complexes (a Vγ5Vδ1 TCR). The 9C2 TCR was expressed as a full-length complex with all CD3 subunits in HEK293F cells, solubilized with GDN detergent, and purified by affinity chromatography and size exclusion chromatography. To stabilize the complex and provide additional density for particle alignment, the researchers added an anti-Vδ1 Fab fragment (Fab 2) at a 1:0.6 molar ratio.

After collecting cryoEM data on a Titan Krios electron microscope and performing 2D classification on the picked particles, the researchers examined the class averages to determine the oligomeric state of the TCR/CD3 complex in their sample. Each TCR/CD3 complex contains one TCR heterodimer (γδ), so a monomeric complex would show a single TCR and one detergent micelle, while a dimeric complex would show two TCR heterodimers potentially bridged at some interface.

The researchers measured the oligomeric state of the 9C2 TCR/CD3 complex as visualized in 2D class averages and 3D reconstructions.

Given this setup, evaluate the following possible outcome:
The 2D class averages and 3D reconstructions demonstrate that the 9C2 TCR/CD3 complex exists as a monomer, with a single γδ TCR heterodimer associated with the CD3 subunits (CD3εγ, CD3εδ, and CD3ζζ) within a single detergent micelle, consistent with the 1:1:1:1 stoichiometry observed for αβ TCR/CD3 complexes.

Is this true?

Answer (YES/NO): NO